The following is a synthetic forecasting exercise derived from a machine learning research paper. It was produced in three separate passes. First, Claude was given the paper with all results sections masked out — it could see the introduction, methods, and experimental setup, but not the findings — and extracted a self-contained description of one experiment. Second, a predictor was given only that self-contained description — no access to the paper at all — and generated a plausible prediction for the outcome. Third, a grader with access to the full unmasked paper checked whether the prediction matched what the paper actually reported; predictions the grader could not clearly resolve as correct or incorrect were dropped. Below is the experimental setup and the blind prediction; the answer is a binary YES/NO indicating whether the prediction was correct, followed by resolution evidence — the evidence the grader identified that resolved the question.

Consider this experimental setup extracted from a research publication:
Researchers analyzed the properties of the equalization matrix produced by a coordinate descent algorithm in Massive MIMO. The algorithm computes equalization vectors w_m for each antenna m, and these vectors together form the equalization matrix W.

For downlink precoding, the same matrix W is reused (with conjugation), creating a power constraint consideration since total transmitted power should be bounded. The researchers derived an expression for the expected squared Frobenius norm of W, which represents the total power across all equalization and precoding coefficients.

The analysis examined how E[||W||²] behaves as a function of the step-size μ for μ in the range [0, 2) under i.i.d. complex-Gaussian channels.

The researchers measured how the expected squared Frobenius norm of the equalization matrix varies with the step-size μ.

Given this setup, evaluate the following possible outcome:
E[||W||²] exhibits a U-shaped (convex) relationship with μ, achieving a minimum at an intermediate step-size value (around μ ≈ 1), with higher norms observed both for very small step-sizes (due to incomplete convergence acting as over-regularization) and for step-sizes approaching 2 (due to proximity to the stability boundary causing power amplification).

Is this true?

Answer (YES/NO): NO